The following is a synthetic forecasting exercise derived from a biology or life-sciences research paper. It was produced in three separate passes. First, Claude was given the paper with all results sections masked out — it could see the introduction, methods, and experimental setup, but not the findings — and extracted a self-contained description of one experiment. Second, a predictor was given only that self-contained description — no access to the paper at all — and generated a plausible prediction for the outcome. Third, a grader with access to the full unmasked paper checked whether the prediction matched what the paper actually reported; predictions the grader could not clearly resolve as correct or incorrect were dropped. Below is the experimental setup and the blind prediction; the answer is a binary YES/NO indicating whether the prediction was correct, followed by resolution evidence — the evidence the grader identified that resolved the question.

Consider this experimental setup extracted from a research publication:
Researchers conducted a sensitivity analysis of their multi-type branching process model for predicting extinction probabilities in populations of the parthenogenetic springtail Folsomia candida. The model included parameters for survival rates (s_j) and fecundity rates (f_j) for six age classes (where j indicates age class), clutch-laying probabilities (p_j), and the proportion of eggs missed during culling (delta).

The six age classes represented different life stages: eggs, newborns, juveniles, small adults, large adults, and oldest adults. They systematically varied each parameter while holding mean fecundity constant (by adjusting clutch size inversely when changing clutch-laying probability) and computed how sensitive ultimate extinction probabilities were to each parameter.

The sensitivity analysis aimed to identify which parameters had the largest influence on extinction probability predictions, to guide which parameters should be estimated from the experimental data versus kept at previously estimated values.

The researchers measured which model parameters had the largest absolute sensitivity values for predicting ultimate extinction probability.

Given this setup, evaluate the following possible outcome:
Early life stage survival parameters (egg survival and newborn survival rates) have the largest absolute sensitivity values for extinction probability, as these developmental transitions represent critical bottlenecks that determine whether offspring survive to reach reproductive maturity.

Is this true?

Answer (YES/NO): NO